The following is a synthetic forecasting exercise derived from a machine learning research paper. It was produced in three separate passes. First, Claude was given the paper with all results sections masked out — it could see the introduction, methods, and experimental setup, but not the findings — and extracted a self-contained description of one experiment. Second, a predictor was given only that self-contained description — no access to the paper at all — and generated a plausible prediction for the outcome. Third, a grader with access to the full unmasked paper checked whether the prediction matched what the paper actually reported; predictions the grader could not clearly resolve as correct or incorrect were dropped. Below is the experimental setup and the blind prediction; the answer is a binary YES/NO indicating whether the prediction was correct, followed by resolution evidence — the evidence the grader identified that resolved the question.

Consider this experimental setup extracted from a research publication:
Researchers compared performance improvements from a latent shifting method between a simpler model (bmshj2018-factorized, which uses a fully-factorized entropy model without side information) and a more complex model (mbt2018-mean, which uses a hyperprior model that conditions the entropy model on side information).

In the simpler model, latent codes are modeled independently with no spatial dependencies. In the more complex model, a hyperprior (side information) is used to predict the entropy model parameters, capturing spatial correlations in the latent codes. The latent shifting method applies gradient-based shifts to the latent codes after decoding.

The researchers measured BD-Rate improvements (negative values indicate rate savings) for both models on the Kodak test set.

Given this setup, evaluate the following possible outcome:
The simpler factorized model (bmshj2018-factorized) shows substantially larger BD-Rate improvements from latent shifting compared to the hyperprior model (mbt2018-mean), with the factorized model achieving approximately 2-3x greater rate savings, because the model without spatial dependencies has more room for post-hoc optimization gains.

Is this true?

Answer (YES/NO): NO